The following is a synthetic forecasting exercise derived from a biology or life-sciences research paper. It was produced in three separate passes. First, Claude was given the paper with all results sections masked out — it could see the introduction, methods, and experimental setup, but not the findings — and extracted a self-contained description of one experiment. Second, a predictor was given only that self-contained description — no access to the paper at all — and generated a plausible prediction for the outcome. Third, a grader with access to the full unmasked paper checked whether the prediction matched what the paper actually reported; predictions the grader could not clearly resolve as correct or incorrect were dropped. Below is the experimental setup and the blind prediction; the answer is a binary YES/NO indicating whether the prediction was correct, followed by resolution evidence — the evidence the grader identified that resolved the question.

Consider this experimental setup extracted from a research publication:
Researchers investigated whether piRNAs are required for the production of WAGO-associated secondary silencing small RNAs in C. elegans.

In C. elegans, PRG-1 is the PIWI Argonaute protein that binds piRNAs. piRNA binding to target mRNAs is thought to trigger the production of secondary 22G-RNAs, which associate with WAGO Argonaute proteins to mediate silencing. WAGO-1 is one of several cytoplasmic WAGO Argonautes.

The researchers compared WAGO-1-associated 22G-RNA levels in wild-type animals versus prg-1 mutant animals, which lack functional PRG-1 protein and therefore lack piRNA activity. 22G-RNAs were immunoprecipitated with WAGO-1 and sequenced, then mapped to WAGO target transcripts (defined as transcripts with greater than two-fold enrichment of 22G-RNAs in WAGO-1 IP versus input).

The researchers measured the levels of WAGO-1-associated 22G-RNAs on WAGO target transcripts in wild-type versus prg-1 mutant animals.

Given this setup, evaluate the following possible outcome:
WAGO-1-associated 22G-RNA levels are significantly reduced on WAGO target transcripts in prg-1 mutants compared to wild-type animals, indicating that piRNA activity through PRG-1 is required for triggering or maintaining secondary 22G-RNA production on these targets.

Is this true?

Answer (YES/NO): YES